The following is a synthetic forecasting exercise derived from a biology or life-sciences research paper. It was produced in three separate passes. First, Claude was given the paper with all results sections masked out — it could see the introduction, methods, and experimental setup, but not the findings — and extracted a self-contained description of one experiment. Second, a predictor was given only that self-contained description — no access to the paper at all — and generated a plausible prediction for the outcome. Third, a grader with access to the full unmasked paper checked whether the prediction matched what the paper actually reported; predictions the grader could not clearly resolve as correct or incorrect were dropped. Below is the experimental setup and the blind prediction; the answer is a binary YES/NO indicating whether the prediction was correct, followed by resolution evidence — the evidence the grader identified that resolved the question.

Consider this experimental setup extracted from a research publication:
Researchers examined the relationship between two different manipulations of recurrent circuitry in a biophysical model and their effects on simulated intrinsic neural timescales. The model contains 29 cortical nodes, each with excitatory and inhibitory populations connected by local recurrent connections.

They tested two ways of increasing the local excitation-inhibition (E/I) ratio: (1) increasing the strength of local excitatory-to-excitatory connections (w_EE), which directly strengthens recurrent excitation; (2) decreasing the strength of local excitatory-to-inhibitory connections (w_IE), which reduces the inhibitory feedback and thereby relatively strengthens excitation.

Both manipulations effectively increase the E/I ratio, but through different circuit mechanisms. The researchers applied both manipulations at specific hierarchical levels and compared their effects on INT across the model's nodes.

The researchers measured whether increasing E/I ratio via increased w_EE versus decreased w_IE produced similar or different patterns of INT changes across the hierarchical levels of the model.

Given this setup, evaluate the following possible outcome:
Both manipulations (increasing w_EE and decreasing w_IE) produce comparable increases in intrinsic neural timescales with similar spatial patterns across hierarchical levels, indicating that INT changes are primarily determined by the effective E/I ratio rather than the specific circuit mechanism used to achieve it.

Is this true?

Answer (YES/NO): YES